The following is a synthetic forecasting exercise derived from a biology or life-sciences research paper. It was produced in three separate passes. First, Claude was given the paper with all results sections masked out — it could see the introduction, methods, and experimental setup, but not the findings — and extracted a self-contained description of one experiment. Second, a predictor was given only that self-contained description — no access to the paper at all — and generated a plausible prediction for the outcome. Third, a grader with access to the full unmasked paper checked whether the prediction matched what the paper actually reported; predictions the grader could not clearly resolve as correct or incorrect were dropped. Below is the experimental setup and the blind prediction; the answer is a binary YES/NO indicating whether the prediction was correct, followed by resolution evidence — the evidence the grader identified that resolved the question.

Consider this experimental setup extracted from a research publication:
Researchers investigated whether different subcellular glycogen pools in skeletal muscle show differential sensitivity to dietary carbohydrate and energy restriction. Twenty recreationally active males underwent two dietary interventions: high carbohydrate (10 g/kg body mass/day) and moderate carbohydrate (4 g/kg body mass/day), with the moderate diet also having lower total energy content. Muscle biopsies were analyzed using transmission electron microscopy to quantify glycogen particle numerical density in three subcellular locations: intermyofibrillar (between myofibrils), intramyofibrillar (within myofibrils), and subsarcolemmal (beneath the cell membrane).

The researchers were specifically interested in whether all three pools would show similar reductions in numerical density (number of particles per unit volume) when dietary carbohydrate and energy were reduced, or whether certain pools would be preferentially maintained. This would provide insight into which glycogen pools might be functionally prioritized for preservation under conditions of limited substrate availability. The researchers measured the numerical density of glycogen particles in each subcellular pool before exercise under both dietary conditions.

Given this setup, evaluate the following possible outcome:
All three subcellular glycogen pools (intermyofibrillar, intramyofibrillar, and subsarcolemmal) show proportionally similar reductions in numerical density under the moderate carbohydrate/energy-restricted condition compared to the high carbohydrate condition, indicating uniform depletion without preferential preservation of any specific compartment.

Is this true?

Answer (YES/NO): NO